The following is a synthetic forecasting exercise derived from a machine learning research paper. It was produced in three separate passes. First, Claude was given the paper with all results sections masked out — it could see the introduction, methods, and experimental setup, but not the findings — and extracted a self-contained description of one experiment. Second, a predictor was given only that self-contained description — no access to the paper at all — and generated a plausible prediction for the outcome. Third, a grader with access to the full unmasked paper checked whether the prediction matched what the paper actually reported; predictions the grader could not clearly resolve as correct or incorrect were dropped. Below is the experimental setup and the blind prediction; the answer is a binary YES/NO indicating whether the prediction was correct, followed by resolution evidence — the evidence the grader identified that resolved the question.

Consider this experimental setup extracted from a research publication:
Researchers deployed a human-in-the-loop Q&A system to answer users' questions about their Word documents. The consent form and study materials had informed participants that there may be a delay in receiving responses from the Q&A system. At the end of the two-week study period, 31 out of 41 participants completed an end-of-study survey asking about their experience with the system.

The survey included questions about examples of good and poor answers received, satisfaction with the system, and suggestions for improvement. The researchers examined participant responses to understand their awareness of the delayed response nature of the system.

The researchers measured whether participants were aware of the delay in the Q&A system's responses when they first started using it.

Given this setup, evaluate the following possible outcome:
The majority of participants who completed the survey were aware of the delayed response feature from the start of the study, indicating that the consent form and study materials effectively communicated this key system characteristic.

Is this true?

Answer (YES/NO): NO